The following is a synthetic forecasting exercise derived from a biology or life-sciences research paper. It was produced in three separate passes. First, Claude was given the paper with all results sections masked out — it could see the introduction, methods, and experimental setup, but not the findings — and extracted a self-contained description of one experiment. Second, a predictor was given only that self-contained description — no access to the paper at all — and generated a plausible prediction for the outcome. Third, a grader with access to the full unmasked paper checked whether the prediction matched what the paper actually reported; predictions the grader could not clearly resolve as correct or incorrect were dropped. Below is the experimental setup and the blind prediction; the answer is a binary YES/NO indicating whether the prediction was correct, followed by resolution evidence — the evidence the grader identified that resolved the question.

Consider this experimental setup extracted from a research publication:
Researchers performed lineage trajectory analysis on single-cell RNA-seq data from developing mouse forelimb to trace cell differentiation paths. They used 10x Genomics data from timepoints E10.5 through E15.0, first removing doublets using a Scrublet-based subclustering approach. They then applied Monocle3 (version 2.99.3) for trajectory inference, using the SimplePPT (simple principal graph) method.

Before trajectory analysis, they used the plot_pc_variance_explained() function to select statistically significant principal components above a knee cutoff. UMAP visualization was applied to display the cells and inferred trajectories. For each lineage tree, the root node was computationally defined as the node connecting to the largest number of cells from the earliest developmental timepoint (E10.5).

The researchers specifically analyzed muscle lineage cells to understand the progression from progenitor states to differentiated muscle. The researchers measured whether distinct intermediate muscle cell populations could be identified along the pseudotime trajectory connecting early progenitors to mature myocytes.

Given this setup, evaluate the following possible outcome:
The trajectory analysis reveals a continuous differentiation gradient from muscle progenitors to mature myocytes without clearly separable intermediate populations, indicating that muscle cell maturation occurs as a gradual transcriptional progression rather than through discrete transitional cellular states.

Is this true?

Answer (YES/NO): NO